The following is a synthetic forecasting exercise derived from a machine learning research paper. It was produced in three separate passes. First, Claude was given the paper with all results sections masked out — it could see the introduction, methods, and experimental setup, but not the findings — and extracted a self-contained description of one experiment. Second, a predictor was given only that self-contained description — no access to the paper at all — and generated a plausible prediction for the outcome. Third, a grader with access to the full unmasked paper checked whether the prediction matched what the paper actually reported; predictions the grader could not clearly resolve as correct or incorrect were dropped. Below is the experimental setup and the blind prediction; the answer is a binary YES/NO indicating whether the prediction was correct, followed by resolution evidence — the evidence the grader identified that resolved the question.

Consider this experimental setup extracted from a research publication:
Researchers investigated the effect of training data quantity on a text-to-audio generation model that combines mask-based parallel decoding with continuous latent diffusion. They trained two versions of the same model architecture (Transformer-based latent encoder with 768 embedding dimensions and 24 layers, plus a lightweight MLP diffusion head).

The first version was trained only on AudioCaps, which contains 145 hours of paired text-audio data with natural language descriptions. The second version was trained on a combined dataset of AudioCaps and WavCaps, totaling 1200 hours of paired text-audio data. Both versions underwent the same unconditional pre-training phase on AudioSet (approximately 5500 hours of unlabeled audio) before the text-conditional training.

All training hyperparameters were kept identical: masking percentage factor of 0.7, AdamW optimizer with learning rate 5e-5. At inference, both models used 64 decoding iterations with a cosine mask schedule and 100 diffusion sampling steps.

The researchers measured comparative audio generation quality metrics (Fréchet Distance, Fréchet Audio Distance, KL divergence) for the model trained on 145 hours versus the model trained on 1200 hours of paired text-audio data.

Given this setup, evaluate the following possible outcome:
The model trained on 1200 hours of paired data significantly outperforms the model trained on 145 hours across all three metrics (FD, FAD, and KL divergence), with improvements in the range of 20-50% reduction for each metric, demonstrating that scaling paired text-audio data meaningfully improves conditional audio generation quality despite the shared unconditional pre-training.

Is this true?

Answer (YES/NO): NO